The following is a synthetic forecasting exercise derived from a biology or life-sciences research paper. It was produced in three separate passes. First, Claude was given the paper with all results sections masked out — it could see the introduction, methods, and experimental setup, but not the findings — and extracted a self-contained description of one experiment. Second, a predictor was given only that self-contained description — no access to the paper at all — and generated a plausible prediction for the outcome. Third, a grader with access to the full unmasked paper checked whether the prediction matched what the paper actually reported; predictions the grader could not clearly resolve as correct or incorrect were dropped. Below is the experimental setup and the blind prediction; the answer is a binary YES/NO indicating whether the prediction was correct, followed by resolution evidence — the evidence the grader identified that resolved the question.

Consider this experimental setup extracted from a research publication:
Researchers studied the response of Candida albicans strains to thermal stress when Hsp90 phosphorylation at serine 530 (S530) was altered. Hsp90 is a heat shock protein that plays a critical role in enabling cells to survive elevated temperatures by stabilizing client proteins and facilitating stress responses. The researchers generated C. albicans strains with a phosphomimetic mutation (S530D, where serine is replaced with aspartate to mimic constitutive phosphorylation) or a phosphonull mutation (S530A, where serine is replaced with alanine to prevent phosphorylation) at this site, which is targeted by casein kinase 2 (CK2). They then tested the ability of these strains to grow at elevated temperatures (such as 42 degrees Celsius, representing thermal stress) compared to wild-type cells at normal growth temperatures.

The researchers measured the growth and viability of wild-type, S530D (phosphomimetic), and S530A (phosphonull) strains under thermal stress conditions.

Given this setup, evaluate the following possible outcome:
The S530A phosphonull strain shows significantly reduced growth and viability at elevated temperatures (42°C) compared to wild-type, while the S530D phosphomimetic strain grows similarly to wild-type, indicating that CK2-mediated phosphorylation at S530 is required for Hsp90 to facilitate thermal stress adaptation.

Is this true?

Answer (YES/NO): NO